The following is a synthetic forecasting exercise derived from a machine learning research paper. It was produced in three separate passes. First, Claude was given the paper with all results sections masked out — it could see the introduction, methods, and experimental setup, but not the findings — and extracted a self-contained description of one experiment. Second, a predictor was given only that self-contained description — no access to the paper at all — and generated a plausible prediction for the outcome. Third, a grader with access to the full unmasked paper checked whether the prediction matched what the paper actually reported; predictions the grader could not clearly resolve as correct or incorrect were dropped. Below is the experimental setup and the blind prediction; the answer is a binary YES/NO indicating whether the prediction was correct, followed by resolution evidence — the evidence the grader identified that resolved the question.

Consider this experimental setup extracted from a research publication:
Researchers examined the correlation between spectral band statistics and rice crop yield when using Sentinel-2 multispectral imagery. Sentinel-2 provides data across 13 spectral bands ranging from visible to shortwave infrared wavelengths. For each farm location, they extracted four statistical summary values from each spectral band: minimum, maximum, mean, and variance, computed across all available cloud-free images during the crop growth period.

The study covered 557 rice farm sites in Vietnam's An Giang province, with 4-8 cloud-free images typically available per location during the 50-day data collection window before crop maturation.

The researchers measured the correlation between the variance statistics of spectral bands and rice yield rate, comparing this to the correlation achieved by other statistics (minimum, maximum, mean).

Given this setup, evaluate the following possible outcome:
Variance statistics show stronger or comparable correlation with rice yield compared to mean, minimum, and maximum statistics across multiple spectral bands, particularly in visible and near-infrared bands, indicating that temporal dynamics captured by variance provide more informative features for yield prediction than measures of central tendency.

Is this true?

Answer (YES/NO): NO